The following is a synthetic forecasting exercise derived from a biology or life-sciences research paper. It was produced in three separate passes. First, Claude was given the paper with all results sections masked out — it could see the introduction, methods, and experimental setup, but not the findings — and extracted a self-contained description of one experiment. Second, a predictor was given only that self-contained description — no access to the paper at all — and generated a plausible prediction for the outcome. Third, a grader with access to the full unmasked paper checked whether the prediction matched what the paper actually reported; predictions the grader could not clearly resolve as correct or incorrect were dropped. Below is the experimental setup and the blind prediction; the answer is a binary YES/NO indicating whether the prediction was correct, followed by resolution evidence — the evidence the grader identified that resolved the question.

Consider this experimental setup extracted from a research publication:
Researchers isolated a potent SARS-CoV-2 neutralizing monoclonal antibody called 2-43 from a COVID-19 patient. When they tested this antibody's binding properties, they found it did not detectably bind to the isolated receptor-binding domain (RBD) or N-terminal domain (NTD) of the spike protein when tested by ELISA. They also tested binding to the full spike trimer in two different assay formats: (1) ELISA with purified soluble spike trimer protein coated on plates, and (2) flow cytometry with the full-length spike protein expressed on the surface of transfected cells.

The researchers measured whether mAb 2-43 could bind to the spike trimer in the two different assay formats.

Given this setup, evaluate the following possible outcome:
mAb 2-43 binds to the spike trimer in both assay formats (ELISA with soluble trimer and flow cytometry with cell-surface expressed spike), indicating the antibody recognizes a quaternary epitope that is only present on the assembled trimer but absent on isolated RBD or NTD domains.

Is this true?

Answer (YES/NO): NO